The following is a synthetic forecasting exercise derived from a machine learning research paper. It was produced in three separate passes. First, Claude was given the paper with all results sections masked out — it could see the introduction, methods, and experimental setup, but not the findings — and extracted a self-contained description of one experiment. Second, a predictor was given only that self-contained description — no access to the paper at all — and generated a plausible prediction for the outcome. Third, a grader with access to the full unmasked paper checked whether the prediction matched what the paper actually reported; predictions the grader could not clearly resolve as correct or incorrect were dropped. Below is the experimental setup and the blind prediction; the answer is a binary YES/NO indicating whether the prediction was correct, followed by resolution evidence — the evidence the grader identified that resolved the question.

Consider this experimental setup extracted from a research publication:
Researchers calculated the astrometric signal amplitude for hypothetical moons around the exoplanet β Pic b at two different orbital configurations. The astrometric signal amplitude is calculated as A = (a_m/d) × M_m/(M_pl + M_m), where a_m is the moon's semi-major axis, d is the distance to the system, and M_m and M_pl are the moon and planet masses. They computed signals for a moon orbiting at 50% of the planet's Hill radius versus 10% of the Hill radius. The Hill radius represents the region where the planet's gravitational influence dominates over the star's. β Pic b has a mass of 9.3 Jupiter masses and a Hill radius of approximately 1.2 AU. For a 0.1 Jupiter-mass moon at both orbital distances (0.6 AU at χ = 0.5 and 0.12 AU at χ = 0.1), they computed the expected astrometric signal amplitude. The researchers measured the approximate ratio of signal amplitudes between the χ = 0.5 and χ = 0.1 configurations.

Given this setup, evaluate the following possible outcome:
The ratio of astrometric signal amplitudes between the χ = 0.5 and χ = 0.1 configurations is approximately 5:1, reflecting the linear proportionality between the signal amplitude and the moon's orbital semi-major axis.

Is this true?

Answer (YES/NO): YES